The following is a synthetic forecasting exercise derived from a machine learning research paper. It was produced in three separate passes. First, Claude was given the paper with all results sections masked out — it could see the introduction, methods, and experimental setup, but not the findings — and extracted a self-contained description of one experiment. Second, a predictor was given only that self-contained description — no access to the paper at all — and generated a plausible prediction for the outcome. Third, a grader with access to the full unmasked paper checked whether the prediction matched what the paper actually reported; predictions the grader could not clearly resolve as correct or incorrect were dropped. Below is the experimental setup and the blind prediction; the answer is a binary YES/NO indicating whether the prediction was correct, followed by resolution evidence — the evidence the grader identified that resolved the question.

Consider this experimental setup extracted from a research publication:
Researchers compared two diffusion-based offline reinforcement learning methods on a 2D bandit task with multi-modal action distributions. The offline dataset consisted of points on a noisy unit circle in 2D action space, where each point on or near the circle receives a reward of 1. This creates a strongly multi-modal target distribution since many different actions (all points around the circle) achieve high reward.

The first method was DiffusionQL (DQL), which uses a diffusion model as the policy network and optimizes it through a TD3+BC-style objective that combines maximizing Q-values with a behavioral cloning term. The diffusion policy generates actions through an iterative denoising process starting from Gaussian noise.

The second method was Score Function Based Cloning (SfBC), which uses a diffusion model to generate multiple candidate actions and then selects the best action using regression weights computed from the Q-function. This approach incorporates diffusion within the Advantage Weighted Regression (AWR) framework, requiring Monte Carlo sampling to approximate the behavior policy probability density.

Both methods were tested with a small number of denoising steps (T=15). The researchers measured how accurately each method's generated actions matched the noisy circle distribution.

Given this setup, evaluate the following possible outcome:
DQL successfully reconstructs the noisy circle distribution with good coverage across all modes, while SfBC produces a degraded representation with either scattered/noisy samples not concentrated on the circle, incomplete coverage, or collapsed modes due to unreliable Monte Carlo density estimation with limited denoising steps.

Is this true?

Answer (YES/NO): NO